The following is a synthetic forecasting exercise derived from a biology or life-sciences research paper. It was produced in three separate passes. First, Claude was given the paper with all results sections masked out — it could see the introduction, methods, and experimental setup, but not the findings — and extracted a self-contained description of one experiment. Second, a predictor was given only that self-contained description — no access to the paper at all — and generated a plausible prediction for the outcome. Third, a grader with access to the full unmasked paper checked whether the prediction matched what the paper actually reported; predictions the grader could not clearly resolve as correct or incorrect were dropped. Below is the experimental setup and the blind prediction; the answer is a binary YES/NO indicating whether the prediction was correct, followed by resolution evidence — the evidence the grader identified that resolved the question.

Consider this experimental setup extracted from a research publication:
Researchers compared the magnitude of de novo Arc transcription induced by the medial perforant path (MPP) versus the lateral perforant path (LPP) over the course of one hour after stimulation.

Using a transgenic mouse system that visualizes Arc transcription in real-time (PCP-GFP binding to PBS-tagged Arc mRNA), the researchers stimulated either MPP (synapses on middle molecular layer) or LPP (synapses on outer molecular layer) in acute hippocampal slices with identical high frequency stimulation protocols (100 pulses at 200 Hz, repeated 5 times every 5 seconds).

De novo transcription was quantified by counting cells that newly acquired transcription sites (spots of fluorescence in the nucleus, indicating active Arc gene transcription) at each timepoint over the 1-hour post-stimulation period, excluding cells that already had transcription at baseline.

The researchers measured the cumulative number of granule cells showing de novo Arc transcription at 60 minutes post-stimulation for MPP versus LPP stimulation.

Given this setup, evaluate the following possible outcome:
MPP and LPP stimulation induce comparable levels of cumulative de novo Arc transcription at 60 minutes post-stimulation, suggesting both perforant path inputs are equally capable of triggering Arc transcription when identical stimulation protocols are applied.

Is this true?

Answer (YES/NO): NO